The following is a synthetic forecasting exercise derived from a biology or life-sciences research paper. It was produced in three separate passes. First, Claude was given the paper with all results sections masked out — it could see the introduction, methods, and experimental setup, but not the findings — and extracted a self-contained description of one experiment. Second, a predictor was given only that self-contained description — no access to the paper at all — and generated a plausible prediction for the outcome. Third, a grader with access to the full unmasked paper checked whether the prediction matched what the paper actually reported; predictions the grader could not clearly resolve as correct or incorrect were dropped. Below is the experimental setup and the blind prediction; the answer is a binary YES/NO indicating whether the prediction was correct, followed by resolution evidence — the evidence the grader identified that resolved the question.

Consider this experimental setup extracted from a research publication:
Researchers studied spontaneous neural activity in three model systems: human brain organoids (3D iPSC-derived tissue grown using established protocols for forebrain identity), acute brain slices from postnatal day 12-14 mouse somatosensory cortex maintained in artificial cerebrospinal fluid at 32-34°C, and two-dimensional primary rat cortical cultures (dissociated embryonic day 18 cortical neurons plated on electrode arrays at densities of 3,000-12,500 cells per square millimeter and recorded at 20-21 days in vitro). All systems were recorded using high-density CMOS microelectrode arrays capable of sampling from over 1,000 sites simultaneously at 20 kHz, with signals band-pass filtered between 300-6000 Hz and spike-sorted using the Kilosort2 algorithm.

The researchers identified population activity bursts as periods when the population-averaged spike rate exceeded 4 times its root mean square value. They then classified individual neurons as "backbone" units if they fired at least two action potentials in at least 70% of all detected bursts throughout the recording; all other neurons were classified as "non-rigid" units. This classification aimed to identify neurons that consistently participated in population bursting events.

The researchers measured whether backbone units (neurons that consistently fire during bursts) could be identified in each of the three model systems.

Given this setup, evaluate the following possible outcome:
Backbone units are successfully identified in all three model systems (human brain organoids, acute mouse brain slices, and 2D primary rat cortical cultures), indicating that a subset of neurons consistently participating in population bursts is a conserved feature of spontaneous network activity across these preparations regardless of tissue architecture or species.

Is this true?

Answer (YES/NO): YES